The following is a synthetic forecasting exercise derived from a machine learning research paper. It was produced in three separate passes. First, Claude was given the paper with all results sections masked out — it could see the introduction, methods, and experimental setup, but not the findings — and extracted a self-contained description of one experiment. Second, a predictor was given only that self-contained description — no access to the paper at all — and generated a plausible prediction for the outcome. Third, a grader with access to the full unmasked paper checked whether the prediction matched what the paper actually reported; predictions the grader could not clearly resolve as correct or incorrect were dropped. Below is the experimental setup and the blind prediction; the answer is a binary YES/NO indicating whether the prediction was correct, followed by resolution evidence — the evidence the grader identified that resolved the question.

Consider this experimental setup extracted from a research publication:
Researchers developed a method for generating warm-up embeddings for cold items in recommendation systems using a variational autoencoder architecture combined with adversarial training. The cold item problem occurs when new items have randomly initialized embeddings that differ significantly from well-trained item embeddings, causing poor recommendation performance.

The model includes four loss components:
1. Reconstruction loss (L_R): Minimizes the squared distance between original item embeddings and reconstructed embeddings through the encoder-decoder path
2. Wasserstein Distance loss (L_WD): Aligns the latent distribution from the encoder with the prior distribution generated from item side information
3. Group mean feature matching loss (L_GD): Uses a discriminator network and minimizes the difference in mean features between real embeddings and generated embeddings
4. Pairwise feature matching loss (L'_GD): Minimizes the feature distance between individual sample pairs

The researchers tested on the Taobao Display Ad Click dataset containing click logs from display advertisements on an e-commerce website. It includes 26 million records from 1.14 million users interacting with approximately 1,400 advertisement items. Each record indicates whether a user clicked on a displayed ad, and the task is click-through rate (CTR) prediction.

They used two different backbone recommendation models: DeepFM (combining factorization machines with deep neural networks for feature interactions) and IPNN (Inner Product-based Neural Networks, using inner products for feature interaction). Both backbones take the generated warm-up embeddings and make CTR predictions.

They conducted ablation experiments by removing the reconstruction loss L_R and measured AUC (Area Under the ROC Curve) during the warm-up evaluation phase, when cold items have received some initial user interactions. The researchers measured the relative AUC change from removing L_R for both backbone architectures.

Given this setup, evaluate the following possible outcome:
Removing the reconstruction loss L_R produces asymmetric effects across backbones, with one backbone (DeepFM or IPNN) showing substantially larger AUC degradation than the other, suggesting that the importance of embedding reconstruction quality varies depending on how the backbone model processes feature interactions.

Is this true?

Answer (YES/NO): NO